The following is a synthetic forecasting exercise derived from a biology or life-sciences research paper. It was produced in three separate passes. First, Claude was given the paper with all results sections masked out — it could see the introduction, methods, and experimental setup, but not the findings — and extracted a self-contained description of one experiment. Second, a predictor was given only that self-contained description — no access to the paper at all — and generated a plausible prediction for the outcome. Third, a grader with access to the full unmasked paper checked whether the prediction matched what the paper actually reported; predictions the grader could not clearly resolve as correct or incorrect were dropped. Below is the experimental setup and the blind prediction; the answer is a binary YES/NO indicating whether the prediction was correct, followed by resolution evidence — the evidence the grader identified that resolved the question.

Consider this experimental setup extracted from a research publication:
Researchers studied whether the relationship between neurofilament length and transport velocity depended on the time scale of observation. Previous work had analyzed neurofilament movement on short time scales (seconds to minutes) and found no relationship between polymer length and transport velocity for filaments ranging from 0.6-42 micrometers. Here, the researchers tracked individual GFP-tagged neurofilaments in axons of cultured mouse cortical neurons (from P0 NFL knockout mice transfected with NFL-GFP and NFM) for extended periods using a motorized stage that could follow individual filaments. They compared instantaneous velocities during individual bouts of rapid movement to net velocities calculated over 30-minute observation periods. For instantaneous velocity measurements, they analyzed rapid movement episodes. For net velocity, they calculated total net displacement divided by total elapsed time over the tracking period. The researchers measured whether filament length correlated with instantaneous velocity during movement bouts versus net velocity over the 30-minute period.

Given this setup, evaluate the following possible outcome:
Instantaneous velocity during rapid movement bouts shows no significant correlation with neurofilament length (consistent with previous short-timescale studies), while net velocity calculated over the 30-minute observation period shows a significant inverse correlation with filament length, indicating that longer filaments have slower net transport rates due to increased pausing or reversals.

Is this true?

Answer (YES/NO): YES